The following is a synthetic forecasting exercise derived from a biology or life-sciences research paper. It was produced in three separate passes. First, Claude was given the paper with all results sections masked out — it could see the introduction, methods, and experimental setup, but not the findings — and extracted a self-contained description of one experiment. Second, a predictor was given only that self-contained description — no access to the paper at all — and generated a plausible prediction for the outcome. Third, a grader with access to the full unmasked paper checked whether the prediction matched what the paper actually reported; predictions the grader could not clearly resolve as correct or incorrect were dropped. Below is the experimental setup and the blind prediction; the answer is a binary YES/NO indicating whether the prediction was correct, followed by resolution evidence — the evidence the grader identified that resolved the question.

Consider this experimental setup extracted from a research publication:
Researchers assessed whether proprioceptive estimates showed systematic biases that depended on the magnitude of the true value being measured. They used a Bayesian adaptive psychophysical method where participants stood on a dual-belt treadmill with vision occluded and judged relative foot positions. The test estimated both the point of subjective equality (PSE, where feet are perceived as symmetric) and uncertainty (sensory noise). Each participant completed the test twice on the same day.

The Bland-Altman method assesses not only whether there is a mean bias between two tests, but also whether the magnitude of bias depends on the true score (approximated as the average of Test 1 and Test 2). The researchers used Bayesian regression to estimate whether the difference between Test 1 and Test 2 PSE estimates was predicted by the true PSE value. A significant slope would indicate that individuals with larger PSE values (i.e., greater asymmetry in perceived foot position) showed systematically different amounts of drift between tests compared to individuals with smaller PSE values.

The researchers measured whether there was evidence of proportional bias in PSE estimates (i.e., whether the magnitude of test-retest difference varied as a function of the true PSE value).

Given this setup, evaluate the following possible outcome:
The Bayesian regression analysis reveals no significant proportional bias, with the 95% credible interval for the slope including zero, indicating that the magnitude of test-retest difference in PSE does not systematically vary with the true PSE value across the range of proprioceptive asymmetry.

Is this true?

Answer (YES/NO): YES